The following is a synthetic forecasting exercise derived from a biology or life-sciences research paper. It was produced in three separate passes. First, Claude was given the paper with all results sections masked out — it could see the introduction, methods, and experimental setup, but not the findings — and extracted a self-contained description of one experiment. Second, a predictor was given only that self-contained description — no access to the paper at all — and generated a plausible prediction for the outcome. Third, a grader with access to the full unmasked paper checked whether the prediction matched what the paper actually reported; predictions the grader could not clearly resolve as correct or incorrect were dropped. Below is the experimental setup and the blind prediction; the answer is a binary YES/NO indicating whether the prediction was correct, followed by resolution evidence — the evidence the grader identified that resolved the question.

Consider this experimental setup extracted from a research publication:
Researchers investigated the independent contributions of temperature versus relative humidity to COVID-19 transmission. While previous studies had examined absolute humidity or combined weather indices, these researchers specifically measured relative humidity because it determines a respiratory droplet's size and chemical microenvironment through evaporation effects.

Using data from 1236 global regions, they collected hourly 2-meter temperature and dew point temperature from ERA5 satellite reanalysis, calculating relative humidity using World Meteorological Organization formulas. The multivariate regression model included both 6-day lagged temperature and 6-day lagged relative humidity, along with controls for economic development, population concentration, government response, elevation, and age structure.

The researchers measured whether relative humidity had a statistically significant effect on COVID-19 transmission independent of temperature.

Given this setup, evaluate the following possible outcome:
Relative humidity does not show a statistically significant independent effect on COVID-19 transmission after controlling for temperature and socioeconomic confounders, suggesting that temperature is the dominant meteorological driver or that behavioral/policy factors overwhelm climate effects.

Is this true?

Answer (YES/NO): NO